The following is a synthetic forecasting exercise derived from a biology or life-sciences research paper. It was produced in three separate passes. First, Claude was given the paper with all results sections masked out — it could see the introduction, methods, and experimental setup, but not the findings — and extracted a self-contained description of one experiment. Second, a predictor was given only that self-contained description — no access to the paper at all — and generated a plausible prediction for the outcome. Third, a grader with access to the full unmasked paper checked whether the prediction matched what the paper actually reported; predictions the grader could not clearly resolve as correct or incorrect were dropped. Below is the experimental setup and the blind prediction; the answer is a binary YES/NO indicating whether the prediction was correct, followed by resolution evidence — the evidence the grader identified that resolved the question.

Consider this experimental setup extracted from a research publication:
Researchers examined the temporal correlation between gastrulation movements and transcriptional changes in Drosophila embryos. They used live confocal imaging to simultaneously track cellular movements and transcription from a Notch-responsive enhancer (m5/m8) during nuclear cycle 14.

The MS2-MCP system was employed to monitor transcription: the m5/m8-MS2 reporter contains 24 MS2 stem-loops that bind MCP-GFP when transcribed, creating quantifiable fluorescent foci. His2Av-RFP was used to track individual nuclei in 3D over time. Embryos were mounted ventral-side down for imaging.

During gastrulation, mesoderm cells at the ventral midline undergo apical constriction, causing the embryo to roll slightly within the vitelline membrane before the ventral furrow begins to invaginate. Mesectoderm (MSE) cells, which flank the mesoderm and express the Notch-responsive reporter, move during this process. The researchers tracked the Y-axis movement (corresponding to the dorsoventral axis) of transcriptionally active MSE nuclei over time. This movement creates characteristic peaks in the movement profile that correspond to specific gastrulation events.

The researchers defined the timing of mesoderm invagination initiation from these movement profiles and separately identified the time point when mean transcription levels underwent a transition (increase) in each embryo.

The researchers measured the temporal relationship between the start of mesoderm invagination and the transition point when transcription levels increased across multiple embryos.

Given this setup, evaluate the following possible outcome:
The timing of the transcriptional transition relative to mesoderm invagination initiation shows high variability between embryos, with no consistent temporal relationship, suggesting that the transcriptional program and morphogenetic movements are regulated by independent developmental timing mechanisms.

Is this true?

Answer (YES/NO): NO